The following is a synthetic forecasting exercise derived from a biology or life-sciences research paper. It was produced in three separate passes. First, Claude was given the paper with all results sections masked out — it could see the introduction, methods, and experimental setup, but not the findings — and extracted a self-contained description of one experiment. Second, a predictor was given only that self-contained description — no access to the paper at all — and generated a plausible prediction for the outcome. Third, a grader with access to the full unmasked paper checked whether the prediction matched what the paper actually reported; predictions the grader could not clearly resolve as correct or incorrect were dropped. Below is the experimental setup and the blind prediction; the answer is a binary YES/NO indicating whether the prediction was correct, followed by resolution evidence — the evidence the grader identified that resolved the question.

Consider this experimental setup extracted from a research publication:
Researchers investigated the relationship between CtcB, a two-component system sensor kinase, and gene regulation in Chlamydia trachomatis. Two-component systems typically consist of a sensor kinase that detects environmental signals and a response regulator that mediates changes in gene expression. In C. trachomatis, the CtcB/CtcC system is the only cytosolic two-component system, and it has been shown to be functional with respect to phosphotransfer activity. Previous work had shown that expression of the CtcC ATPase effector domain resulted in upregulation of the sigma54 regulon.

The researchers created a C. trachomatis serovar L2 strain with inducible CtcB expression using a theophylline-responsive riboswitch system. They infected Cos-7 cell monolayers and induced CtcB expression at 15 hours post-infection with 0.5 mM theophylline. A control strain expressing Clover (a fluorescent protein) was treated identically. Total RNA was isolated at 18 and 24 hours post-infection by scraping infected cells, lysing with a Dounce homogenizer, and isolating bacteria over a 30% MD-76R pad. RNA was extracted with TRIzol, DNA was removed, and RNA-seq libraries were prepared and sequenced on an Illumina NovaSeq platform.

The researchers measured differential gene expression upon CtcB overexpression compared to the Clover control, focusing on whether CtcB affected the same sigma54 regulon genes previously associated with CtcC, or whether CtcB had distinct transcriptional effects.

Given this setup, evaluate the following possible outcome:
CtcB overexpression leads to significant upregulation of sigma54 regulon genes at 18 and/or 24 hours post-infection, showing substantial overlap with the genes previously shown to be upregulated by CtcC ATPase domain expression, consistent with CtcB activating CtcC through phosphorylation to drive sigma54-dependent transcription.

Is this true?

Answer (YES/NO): YES